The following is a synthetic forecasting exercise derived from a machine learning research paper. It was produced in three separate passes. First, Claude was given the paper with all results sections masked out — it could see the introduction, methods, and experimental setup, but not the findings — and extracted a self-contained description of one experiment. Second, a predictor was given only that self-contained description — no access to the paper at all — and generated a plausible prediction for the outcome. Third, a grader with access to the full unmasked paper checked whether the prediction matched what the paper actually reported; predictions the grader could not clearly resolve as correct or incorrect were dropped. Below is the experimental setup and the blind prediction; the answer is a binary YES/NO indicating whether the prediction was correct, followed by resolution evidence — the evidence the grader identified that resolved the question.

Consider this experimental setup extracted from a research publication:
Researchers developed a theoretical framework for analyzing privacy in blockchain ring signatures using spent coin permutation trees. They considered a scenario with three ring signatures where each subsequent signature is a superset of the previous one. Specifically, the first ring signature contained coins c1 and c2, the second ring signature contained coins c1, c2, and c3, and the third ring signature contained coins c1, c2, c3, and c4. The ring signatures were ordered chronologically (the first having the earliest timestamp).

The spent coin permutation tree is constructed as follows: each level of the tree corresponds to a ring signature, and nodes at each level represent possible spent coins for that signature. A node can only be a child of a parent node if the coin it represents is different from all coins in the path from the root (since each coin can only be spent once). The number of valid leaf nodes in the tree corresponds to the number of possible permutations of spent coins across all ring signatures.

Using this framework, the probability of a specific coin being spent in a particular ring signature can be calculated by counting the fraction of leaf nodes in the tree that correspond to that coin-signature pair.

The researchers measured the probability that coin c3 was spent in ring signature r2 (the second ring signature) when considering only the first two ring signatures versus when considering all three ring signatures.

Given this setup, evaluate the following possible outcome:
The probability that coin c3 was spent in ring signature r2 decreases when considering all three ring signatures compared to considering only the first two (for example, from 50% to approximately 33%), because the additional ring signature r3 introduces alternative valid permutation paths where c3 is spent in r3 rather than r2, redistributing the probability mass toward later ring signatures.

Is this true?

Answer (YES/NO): NO